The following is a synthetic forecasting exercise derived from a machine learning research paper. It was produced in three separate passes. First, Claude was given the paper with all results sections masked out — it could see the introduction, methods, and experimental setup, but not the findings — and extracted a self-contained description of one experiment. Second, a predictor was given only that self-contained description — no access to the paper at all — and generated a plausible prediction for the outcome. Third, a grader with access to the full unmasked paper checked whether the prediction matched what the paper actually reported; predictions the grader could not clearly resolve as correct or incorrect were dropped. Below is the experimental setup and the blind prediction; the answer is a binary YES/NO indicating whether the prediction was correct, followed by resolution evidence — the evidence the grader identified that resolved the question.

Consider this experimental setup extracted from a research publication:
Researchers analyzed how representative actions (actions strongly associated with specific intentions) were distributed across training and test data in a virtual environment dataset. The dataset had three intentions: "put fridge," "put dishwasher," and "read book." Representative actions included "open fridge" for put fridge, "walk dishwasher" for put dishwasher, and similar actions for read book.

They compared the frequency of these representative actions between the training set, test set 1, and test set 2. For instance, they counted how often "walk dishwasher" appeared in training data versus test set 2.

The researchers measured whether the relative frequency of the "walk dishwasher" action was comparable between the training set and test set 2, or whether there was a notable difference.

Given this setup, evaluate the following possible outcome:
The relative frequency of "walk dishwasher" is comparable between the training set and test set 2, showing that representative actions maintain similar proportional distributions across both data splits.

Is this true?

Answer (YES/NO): NO